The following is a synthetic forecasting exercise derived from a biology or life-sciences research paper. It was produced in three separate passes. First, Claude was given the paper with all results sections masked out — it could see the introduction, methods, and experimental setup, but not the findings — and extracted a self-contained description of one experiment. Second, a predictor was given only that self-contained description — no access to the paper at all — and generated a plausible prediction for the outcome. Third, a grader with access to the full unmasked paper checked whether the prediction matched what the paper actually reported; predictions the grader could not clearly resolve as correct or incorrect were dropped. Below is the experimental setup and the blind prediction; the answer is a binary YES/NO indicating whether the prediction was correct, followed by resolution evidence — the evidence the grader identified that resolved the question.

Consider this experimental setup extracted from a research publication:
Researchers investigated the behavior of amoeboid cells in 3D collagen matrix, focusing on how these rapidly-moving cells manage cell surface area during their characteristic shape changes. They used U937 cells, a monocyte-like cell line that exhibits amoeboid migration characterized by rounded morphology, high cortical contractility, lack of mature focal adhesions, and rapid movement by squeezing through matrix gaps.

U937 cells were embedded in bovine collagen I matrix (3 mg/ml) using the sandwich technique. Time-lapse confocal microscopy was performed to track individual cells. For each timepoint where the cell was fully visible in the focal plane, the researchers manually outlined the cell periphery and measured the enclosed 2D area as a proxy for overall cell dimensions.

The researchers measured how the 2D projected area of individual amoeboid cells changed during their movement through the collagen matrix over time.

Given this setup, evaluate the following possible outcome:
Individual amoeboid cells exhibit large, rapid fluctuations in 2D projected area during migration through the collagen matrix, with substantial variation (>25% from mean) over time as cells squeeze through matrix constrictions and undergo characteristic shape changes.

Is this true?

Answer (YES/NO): NO